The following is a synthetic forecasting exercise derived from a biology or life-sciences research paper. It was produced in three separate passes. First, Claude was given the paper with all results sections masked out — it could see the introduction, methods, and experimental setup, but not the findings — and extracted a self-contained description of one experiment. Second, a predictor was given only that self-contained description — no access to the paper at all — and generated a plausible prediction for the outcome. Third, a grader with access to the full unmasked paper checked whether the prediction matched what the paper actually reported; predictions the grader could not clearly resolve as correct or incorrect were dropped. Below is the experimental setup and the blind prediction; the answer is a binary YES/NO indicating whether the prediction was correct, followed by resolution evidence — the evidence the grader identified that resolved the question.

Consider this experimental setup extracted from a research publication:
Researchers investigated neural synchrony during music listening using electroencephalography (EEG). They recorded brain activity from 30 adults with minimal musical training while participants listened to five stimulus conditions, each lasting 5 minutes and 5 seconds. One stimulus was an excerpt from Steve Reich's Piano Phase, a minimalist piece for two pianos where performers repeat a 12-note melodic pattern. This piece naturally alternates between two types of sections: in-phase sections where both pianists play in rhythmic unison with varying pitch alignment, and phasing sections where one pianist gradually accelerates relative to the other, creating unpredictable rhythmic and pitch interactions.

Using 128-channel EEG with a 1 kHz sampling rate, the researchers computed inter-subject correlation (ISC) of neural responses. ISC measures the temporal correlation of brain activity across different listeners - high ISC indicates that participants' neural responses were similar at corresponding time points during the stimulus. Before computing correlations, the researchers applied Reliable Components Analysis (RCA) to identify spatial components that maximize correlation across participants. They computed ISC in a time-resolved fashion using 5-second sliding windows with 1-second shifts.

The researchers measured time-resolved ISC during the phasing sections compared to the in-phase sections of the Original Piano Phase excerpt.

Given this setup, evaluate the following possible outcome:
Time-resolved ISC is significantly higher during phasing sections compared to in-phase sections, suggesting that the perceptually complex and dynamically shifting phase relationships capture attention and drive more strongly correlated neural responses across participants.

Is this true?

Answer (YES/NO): NO